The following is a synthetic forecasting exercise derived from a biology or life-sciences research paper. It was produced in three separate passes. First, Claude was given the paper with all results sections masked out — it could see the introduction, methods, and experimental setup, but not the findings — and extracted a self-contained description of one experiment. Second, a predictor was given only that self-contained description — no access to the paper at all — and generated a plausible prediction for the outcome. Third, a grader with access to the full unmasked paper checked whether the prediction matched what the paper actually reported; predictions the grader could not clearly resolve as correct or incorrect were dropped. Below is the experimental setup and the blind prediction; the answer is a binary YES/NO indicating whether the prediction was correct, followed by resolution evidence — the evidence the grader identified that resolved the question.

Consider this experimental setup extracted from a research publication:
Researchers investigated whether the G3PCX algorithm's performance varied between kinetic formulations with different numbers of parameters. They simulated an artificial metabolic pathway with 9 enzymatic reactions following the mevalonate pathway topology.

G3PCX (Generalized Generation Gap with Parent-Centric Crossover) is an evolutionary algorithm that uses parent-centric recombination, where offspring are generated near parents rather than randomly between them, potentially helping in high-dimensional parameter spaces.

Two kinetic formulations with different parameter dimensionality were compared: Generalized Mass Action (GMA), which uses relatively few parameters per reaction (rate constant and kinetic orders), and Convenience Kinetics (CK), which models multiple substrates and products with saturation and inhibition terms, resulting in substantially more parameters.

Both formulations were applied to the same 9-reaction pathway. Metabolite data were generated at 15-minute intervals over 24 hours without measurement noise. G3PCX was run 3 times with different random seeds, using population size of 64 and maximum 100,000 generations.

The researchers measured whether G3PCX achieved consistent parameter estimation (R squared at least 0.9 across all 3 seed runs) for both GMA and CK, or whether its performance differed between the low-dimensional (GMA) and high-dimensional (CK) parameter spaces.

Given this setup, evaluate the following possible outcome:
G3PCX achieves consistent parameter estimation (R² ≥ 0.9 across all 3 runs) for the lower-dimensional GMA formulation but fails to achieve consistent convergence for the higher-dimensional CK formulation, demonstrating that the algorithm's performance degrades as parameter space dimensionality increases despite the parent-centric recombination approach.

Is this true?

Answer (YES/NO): NO